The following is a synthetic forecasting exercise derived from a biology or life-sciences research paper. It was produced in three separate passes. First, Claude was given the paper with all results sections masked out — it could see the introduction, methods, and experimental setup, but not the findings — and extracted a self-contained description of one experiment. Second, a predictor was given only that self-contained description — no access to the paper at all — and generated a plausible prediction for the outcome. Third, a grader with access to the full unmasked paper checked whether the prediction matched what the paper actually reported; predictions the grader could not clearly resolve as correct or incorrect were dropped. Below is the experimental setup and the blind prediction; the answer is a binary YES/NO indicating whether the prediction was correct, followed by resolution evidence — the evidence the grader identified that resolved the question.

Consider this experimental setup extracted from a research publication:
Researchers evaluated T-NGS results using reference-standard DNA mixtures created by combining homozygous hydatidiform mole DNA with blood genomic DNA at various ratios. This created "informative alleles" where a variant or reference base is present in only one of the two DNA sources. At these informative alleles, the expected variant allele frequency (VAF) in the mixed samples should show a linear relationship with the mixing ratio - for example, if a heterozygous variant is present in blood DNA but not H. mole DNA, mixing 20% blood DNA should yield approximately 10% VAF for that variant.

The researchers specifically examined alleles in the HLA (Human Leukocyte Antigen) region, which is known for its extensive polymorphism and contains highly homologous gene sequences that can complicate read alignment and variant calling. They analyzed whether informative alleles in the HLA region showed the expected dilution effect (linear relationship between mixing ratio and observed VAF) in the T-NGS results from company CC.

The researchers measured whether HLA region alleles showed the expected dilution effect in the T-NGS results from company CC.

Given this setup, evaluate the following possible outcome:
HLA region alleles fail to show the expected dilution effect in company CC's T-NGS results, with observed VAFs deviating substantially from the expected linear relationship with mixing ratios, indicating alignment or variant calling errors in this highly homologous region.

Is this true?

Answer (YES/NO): YES